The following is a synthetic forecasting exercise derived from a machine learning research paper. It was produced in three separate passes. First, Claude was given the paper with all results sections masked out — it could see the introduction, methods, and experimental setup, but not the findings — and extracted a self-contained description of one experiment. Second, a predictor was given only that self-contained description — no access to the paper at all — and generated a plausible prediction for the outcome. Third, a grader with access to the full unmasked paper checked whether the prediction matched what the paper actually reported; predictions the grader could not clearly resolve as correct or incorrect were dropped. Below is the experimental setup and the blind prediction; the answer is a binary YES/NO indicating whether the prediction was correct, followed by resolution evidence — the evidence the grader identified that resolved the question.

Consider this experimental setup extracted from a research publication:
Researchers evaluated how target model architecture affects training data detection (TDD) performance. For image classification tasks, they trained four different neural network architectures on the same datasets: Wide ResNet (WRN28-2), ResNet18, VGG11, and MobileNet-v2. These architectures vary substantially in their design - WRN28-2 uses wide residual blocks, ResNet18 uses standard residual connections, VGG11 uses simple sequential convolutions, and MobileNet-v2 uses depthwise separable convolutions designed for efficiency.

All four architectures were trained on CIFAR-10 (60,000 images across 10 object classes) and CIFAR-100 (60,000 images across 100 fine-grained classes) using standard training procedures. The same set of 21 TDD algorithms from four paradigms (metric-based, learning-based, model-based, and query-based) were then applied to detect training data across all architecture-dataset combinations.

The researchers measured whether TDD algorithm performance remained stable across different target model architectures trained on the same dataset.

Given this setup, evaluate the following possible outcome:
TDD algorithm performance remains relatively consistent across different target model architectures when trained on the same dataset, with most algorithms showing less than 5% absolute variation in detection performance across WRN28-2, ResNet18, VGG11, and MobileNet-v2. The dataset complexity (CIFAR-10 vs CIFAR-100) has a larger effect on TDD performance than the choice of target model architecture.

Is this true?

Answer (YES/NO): NO